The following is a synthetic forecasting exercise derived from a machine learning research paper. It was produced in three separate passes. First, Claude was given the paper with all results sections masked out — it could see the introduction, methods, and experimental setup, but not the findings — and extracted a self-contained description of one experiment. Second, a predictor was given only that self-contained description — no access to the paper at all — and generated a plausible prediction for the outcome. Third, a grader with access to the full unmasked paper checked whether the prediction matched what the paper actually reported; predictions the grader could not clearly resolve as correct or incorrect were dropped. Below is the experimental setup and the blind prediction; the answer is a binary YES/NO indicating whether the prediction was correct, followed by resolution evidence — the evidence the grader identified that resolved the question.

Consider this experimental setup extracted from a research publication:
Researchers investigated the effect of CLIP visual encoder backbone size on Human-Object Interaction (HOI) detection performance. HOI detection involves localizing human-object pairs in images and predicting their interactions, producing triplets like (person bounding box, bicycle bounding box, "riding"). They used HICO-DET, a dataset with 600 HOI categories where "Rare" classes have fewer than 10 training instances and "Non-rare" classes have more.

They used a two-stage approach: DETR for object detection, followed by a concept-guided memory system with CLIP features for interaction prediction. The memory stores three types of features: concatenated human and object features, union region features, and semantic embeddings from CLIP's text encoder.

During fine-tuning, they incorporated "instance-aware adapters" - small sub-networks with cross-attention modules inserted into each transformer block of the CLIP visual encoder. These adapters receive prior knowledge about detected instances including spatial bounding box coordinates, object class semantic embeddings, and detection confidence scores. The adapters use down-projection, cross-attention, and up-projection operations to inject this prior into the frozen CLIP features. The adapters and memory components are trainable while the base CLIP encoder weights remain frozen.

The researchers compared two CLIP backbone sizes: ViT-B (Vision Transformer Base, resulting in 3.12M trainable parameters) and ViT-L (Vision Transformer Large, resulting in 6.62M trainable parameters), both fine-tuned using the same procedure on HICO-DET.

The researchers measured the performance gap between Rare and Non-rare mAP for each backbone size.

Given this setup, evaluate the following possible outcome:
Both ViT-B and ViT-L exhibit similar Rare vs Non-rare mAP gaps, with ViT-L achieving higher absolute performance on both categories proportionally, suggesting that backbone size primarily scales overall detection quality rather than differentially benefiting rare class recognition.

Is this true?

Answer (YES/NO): NO